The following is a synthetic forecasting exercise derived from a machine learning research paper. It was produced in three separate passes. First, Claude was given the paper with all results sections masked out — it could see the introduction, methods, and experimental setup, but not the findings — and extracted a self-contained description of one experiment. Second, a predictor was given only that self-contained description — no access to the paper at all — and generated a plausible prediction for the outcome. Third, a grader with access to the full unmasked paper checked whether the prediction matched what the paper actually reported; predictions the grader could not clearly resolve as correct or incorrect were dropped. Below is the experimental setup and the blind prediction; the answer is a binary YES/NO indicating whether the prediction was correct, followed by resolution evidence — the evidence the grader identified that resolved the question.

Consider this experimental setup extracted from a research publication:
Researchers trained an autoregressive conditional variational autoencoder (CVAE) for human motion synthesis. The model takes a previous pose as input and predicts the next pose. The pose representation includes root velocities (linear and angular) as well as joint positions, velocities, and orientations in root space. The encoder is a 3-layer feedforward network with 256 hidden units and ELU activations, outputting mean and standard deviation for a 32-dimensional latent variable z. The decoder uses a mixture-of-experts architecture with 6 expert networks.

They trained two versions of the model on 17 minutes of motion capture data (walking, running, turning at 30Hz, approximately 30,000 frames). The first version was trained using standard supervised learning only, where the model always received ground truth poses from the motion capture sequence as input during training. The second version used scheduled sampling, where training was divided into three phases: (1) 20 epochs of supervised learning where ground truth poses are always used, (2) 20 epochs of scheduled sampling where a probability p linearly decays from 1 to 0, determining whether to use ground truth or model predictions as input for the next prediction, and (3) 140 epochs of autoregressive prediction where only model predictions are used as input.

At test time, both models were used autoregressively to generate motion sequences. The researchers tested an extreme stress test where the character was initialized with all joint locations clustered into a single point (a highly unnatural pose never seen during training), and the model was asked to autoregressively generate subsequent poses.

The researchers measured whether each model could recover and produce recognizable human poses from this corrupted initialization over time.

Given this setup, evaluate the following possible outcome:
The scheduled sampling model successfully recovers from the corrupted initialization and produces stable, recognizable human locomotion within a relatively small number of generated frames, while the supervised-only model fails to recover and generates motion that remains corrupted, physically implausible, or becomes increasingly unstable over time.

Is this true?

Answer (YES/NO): YES